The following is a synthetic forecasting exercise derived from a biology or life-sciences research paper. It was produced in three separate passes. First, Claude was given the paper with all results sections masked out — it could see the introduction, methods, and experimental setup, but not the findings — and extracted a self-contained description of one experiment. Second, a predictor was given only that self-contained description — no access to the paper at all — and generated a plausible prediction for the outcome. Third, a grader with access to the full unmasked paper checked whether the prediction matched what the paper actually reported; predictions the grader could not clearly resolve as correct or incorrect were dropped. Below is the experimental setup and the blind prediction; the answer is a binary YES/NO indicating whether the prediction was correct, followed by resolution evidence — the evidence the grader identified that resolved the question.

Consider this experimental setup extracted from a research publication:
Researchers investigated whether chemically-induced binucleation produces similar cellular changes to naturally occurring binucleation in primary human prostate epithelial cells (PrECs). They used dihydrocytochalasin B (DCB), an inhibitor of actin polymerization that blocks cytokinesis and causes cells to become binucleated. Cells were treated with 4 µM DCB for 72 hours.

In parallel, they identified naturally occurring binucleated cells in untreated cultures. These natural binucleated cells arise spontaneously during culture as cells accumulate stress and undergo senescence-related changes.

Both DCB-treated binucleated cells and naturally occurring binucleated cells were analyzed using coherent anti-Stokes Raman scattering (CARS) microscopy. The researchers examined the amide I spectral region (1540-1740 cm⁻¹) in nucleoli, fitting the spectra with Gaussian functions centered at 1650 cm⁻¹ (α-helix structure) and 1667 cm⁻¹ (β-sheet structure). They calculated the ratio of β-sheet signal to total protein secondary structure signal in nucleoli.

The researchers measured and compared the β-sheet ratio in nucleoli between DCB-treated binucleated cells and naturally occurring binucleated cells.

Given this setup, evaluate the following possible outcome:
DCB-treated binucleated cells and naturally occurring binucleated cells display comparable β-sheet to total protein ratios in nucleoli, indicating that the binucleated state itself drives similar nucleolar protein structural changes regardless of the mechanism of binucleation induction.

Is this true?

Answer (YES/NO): YES